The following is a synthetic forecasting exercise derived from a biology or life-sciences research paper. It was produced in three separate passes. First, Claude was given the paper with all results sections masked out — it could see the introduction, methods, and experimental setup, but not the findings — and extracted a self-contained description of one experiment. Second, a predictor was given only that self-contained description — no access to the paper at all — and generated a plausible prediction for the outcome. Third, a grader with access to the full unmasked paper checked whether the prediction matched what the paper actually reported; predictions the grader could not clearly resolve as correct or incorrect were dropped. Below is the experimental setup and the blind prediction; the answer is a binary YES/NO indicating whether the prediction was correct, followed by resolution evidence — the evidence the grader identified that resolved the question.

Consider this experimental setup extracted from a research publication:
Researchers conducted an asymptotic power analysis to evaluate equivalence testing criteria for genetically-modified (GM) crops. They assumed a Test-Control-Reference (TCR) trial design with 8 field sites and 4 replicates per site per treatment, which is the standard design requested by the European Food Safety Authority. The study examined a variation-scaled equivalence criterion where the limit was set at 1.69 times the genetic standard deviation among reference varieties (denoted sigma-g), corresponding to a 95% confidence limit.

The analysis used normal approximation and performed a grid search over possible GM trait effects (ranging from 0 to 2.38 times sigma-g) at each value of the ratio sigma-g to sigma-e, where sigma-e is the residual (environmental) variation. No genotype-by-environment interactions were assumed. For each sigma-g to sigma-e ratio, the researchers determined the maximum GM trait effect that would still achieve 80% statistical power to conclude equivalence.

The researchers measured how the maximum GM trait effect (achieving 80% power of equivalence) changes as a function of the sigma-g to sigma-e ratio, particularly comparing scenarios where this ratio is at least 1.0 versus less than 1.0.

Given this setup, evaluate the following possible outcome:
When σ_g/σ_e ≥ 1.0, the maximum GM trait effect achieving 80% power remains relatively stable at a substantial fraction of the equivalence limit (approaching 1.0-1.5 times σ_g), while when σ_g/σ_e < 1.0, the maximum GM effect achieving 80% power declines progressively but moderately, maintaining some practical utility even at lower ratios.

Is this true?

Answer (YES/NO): NO